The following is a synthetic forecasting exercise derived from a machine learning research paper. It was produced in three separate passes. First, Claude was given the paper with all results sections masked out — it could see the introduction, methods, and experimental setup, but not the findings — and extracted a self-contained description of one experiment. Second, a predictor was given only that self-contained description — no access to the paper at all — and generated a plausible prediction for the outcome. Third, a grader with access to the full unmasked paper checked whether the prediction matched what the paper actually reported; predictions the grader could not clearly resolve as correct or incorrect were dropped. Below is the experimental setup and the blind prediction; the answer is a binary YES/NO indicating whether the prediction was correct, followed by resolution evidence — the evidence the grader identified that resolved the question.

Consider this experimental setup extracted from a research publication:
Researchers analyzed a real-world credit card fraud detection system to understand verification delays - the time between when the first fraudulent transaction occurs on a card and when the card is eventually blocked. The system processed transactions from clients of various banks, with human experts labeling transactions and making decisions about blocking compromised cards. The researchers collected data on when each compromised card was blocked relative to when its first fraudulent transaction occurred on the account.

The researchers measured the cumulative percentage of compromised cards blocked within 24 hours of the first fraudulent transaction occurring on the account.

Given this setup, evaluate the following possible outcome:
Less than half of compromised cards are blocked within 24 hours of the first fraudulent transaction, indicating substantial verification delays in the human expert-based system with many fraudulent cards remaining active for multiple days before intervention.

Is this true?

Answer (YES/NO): YES